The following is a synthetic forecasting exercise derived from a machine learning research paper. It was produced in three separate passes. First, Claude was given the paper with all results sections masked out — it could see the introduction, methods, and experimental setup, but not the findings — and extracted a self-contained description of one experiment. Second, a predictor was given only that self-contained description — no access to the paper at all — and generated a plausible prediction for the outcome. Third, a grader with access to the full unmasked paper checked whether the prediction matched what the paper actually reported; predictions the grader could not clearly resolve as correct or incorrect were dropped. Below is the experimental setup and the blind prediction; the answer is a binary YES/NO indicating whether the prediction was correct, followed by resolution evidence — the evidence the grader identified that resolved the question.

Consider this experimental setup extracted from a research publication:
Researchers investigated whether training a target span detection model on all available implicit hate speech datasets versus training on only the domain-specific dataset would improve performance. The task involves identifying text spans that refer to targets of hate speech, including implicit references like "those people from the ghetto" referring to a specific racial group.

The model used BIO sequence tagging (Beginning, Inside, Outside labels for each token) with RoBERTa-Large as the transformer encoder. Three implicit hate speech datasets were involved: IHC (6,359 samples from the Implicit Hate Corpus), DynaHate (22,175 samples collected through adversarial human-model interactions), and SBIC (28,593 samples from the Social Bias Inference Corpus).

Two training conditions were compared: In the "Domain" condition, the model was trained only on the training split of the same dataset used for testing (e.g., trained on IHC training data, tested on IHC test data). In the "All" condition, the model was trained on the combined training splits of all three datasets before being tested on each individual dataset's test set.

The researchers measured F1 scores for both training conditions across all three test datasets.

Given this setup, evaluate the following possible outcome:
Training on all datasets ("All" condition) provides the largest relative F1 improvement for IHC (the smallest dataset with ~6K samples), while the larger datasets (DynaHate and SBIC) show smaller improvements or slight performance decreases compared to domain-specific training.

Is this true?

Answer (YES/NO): YES